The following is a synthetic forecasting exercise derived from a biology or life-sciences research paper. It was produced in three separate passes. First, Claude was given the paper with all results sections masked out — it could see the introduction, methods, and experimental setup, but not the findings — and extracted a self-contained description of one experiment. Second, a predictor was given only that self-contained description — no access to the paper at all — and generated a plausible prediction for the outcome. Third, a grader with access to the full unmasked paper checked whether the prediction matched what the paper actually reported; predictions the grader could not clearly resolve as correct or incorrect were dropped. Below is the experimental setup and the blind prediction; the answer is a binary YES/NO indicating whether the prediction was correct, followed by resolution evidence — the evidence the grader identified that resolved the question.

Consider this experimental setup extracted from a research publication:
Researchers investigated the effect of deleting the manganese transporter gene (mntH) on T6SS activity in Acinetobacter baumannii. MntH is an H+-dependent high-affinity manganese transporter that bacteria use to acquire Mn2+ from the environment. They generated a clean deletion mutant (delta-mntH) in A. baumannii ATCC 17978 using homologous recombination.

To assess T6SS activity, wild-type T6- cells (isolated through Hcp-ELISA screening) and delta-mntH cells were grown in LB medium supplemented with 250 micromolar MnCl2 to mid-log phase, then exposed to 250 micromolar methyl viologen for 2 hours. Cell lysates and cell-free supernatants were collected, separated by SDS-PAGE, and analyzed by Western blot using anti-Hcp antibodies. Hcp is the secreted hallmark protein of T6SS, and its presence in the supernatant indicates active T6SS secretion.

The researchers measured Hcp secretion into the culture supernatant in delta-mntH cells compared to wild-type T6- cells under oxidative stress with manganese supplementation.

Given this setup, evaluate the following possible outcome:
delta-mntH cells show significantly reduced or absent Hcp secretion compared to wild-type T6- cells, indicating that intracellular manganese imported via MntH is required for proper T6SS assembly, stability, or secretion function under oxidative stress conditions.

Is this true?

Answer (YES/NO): NO